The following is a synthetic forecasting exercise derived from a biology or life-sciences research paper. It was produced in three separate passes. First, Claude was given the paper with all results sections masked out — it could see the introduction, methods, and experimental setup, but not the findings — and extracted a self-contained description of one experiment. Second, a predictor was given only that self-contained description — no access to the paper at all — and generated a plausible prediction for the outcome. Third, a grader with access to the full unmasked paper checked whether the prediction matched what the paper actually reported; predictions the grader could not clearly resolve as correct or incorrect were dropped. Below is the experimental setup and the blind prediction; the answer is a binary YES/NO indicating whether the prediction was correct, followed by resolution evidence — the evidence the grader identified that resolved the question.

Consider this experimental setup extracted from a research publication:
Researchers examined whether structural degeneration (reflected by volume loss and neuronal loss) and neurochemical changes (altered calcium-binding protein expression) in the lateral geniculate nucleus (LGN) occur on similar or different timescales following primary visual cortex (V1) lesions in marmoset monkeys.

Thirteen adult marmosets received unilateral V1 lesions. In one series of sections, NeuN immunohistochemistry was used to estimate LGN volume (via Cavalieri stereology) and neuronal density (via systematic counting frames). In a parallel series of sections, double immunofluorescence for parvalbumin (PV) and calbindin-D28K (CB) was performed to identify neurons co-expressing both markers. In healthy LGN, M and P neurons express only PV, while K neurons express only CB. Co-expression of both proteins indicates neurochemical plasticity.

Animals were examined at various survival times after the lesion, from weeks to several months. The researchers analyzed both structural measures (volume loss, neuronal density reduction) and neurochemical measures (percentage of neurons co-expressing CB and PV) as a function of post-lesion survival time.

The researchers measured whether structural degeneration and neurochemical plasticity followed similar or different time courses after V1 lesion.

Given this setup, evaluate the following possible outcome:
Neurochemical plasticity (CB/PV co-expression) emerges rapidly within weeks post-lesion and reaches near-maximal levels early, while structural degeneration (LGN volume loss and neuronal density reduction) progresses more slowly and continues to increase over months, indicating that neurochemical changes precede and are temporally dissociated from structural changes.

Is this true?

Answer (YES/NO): NO